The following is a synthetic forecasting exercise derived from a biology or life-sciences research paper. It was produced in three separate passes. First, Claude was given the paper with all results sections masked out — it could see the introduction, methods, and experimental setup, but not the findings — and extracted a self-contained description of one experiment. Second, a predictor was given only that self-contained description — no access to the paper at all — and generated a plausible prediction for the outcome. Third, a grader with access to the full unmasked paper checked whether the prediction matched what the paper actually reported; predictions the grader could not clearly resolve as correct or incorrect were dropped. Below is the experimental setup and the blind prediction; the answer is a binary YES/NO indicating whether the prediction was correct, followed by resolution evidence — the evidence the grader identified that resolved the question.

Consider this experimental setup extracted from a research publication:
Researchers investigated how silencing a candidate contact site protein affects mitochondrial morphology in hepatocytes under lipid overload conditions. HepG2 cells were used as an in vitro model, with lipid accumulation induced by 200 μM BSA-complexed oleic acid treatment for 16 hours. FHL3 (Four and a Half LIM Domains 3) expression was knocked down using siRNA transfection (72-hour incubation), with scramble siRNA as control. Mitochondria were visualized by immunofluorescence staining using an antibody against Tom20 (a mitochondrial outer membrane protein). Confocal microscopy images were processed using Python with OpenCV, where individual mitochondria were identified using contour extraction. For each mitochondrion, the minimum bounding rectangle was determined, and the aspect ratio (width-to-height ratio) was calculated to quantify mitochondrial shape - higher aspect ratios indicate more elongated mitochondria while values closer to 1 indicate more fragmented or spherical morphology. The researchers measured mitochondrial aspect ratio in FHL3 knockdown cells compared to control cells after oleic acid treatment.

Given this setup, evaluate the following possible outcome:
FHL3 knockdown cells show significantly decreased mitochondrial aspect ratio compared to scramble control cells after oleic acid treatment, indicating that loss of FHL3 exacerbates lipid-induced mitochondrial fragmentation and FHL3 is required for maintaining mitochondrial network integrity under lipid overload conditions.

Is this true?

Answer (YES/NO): NO